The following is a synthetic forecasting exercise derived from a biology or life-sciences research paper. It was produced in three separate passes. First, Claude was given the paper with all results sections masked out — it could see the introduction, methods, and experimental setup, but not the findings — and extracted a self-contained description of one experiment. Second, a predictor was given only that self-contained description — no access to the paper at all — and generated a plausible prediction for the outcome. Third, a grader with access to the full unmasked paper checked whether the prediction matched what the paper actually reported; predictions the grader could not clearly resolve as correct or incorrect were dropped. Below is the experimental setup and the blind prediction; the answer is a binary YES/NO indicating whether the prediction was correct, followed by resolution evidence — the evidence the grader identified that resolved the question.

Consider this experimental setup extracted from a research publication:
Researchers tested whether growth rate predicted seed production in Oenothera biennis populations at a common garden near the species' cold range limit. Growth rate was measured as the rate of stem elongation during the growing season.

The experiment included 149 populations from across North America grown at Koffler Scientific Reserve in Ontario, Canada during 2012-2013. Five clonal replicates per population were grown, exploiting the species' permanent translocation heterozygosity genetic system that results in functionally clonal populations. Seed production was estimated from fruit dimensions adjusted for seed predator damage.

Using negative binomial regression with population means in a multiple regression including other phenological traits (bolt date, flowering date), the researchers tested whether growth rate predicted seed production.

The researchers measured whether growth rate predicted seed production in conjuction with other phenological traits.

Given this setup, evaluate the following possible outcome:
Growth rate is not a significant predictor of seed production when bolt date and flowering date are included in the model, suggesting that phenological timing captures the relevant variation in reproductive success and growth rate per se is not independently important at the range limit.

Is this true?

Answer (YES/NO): NO